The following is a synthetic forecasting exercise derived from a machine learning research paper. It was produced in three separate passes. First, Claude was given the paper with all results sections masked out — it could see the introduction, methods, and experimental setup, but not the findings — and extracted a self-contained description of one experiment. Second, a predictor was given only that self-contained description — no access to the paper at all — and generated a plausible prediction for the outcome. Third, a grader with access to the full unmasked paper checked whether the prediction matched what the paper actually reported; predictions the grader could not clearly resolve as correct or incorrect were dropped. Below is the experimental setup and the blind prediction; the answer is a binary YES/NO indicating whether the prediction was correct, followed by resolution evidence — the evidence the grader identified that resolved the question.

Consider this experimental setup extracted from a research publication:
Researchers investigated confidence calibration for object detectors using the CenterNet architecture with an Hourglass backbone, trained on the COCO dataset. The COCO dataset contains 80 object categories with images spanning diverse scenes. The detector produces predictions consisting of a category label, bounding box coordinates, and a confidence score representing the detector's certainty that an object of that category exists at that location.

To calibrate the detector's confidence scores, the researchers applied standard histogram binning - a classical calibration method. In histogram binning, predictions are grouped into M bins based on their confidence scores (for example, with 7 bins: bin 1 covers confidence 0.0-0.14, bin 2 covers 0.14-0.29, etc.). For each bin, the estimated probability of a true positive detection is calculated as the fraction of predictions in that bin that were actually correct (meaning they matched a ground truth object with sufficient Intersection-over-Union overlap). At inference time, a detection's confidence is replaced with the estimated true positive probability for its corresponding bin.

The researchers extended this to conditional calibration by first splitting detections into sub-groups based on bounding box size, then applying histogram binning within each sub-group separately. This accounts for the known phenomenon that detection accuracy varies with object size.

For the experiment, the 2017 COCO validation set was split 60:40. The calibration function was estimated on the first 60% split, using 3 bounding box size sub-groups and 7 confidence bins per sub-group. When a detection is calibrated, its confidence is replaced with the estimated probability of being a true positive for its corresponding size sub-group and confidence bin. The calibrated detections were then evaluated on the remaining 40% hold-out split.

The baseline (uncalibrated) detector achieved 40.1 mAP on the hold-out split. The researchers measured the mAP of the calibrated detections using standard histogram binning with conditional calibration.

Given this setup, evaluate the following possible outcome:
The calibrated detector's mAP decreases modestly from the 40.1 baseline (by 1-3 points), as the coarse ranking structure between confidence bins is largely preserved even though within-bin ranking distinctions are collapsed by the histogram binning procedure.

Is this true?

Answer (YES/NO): NO